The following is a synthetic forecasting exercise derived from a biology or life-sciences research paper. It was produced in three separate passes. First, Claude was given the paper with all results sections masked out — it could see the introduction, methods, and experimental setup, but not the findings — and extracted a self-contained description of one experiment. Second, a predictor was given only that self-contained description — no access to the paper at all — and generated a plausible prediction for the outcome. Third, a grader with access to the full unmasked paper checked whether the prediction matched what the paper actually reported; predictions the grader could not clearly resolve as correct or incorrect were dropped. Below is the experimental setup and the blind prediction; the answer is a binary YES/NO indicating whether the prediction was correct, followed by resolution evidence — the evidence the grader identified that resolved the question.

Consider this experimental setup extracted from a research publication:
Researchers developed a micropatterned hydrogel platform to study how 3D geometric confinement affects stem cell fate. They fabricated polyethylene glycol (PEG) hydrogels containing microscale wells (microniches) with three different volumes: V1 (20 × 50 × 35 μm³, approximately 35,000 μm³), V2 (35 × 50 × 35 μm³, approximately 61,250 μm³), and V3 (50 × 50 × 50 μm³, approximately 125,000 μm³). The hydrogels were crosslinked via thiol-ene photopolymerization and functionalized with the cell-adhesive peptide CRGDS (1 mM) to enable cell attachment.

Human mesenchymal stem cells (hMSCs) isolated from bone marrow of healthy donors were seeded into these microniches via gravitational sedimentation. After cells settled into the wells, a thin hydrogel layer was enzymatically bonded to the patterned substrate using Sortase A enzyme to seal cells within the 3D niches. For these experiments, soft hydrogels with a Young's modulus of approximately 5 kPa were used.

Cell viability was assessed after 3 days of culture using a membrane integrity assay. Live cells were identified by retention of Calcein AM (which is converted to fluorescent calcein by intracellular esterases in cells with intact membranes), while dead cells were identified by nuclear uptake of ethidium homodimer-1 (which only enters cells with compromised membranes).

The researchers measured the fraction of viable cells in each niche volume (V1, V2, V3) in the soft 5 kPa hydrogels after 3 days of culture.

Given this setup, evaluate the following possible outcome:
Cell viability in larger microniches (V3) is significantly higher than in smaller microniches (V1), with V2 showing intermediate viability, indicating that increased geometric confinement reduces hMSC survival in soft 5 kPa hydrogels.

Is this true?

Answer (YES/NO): NO